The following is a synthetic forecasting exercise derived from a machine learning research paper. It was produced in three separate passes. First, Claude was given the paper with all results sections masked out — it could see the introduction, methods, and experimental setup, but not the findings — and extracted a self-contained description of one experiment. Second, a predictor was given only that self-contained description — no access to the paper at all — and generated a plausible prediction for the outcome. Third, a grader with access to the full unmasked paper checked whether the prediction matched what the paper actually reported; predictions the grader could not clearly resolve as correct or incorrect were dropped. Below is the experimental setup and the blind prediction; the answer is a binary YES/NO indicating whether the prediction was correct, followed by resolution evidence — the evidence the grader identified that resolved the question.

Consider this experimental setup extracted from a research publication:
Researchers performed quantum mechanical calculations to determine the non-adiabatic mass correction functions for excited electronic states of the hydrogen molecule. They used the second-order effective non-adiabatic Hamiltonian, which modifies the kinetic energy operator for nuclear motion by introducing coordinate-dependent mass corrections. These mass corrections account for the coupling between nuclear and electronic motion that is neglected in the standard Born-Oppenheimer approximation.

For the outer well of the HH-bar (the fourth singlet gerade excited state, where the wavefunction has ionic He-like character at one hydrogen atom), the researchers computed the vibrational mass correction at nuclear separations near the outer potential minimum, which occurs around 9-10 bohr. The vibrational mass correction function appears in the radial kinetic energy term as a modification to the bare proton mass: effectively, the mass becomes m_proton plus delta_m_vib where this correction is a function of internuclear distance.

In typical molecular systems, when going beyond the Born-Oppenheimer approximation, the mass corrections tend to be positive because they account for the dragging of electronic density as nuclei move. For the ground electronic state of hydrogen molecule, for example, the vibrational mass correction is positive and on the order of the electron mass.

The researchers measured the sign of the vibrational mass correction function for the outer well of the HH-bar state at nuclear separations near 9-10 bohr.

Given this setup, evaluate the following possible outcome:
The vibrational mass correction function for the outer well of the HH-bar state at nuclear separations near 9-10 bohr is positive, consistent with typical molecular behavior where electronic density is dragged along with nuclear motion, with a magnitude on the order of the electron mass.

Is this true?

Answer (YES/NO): NO